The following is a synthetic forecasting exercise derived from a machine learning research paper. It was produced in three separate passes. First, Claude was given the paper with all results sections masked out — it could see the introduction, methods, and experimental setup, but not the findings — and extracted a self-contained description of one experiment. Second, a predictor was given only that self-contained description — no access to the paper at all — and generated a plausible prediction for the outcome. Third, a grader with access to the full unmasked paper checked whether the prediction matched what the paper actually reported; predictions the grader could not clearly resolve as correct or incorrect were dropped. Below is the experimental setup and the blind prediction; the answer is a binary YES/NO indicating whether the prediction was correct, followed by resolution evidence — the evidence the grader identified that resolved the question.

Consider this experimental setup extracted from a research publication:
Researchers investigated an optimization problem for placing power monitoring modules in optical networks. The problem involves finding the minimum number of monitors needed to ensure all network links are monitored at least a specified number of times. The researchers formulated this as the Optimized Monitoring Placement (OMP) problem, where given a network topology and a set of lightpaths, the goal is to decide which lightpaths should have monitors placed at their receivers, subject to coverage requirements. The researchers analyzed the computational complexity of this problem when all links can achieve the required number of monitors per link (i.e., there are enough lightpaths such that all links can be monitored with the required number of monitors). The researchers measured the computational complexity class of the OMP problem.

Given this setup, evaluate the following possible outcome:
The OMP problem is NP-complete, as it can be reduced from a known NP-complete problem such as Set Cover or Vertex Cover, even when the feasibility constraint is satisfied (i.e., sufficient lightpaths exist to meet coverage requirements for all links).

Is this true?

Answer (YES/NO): NO